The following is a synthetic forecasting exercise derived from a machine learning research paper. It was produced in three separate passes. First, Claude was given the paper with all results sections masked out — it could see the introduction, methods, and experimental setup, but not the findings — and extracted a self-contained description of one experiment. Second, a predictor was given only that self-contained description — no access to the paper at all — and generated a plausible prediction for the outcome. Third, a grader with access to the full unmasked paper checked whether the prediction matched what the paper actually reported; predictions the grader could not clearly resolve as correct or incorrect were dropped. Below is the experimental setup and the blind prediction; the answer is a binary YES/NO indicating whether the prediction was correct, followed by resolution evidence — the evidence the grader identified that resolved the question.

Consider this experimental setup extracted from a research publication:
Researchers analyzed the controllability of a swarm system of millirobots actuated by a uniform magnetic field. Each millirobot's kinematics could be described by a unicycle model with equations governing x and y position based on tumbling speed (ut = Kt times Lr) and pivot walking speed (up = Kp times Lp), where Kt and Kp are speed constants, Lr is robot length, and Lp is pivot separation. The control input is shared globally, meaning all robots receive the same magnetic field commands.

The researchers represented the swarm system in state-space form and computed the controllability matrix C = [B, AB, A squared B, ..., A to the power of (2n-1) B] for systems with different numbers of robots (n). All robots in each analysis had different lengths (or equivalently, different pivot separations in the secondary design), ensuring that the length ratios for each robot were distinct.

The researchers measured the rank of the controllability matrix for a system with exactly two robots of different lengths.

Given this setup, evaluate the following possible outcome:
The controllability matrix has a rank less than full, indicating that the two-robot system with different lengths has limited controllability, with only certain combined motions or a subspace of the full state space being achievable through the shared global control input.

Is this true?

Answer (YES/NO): NO